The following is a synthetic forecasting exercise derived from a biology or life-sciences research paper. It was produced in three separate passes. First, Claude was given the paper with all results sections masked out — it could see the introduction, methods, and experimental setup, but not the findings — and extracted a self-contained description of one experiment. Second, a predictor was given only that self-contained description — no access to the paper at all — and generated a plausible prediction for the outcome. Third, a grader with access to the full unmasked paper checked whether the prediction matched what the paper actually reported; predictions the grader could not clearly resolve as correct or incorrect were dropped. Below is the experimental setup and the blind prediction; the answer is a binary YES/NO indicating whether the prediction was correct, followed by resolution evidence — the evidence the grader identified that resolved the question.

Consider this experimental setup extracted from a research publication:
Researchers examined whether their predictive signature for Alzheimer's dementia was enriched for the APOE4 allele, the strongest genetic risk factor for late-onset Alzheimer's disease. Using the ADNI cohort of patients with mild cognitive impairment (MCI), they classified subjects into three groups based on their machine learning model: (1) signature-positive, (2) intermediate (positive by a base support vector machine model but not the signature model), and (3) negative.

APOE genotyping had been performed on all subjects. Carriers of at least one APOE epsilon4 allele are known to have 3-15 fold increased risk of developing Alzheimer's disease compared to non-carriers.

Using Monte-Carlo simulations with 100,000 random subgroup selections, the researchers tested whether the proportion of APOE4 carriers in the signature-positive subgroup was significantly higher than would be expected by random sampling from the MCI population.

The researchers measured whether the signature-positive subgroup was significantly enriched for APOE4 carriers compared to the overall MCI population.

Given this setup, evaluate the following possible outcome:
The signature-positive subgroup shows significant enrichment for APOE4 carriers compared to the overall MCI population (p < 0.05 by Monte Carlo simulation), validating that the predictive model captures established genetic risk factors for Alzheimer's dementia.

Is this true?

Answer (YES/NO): YES